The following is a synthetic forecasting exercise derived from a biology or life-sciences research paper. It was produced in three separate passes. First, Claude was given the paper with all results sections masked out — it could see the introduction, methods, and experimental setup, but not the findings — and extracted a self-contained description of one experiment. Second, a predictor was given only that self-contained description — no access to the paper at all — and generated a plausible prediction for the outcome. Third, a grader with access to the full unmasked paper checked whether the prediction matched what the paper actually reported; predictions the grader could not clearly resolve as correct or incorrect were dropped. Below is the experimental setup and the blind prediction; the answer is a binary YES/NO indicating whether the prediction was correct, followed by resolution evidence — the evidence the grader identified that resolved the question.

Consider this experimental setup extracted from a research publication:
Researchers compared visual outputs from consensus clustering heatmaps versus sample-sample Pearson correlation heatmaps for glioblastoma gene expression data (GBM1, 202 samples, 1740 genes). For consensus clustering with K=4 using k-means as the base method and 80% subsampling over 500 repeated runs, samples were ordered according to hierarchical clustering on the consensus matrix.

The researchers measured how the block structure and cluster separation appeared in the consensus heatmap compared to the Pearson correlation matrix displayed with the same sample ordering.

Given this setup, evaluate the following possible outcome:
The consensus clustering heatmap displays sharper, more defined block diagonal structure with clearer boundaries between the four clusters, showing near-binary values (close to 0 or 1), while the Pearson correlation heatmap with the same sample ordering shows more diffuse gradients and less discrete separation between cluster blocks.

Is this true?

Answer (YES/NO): YES